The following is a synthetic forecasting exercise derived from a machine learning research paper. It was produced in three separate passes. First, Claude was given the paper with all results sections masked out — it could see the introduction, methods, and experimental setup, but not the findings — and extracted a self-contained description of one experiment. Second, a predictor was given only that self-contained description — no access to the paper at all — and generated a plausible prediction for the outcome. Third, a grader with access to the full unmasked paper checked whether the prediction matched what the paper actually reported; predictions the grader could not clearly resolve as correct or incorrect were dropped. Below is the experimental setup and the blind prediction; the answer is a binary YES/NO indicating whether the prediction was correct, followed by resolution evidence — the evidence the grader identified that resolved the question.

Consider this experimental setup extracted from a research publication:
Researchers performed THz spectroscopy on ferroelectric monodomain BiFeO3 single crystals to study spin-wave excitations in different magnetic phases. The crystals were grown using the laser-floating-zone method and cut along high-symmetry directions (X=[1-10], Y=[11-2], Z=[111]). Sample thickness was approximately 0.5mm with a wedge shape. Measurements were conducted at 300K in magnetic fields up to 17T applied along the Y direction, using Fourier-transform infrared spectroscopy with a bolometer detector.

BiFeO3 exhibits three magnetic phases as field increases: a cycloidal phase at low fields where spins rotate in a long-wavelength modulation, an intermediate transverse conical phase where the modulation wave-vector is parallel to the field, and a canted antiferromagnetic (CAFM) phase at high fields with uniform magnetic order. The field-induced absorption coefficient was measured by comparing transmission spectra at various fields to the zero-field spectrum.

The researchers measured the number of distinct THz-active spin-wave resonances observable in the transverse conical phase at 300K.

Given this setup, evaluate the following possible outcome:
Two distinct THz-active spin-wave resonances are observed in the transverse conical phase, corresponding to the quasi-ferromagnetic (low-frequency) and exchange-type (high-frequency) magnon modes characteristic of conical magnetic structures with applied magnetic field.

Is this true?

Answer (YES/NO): NO